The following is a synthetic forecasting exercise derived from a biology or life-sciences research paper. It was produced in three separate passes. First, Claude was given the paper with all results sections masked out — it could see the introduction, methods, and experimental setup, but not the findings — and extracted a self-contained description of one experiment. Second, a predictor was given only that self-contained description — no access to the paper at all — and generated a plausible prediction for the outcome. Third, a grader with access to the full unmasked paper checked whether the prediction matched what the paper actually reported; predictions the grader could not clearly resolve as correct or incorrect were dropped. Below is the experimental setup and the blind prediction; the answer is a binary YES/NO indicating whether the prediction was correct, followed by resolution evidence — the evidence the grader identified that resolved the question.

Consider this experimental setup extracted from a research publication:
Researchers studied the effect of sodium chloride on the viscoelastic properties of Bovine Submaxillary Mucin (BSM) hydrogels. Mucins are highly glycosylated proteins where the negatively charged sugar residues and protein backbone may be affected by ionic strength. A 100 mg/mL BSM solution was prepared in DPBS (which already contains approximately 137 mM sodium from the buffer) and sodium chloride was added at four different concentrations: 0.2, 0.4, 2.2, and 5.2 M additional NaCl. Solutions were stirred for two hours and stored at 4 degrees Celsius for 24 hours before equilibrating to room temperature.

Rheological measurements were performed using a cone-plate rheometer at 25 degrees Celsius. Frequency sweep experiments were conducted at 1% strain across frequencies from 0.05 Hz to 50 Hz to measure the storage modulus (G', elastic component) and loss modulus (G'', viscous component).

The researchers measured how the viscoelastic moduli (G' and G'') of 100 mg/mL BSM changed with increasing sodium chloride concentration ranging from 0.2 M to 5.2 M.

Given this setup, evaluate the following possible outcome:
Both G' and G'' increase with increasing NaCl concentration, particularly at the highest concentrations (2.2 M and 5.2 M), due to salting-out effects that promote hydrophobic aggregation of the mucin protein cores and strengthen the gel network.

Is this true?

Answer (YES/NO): NO